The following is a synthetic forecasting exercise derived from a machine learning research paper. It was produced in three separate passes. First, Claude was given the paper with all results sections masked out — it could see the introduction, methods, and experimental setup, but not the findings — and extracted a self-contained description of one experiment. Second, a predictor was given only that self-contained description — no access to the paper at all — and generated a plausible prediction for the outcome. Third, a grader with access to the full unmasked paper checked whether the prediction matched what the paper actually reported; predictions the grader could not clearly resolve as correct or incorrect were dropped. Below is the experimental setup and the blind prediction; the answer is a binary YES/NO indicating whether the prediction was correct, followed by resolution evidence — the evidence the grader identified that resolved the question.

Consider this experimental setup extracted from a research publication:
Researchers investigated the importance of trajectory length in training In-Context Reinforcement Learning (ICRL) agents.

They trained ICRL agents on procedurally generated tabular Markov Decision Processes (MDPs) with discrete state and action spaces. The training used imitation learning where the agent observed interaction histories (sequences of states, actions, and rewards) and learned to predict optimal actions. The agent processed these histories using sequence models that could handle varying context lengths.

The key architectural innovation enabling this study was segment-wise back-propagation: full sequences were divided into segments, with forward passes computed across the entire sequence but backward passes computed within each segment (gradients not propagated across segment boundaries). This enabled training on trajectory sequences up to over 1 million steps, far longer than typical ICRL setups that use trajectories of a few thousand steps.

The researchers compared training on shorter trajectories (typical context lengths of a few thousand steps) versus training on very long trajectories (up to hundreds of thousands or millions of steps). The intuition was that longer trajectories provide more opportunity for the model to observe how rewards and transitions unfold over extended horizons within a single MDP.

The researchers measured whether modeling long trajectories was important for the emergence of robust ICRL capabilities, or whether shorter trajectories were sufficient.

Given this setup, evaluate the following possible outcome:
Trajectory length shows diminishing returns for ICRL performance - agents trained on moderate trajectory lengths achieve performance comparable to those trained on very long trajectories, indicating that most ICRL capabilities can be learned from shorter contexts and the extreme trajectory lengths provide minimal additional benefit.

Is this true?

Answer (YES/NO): NO